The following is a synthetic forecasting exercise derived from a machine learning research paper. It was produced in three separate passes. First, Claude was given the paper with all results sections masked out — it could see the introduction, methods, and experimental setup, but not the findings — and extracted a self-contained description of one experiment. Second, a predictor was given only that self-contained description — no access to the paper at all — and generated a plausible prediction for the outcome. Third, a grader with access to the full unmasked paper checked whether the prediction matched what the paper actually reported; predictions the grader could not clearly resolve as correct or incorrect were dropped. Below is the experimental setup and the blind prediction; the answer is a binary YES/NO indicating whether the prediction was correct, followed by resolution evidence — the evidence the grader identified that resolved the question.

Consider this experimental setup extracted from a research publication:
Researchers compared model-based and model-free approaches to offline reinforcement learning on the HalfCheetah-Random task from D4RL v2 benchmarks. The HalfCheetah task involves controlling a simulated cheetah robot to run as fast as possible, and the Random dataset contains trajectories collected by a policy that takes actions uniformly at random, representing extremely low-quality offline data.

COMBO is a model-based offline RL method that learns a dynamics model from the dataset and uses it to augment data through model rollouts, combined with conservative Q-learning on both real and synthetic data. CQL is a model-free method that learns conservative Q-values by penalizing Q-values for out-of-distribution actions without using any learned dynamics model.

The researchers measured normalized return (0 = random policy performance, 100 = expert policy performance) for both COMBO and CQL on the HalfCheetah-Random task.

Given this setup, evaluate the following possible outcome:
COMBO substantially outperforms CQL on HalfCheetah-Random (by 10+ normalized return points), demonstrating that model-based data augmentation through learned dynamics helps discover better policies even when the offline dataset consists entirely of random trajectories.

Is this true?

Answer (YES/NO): YES